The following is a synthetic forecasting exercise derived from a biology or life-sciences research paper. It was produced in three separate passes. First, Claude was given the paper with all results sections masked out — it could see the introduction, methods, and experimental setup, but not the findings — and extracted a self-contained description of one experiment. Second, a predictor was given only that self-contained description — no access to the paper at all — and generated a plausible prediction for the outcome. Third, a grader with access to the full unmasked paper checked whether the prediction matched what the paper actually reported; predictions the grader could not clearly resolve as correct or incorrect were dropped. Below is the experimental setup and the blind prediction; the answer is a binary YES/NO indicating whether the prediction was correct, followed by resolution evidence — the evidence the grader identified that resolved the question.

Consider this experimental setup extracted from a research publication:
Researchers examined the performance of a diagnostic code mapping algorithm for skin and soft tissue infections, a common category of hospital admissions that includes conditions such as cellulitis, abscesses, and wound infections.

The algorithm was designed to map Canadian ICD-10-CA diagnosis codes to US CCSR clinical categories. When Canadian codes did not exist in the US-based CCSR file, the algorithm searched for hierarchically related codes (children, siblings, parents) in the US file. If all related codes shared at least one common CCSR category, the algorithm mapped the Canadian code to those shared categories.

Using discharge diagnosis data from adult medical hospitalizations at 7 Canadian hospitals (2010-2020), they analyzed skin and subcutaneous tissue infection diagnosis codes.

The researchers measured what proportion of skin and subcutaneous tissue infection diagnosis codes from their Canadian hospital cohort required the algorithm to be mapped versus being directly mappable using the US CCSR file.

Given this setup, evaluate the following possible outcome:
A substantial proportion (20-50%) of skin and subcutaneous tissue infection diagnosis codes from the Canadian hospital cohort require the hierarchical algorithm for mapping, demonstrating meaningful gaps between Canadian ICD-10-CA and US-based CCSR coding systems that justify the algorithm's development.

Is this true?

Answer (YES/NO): NO